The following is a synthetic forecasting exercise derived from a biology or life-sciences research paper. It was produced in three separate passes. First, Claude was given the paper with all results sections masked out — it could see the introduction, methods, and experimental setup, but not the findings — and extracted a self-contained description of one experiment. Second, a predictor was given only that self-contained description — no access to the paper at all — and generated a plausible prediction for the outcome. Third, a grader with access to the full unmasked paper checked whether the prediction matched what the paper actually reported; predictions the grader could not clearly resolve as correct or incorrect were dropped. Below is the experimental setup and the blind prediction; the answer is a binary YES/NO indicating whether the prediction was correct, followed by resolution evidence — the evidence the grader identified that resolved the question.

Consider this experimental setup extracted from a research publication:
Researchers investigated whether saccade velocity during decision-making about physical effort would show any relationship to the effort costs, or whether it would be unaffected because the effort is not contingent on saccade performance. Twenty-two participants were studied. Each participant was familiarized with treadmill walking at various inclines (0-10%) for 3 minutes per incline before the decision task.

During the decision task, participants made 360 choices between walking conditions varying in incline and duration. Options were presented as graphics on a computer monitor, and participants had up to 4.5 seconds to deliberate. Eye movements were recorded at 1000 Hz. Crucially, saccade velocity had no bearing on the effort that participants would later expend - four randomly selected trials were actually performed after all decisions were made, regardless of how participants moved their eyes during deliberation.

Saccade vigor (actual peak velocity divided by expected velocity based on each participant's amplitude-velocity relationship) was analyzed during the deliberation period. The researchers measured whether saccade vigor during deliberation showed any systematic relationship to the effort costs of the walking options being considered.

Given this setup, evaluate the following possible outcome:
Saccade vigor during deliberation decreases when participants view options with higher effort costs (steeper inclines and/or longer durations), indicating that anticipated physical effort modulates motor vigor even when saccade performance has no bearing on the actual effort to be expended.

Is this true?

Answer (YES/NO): NO